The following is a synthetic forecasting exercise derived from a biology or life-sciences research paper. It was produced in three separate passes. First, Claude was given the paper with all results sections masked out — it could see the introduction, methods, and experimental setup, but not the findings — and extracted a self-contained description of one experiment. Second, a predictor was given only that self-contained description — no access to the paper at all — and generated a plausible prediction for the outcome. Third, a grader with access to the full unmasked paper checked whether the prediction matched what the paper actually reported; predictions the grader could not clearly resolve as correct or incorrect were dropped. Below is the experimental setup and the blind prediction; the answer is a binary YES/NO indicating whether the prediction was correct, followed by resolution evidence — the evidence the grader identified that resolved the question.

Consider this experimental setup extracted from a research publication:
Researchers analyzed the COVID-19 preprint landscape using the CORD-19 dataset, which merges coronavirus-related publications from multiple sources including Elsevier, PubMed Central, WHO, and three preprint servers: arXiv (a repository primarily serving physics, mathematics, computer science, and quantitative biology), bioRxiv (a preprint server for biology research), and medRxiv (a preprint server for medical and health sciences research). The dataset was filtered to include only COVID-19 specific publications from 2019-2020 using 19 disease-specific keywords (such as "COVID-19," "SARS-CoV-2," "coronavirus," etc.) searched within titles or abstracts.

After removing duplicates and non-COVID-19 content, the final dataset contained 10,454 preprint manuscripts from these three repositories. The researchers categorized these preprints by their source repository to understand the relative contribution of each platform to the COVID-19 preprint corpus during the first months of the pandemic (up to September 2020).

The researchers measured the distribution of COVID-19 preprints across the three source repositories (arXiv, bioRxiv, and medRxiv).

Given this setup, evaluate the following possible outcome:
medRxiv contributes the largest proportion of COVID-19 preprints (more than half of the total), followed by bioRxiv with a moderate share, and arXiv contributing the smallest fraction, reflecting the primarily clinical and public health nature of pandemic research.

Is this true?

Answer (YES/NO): NO